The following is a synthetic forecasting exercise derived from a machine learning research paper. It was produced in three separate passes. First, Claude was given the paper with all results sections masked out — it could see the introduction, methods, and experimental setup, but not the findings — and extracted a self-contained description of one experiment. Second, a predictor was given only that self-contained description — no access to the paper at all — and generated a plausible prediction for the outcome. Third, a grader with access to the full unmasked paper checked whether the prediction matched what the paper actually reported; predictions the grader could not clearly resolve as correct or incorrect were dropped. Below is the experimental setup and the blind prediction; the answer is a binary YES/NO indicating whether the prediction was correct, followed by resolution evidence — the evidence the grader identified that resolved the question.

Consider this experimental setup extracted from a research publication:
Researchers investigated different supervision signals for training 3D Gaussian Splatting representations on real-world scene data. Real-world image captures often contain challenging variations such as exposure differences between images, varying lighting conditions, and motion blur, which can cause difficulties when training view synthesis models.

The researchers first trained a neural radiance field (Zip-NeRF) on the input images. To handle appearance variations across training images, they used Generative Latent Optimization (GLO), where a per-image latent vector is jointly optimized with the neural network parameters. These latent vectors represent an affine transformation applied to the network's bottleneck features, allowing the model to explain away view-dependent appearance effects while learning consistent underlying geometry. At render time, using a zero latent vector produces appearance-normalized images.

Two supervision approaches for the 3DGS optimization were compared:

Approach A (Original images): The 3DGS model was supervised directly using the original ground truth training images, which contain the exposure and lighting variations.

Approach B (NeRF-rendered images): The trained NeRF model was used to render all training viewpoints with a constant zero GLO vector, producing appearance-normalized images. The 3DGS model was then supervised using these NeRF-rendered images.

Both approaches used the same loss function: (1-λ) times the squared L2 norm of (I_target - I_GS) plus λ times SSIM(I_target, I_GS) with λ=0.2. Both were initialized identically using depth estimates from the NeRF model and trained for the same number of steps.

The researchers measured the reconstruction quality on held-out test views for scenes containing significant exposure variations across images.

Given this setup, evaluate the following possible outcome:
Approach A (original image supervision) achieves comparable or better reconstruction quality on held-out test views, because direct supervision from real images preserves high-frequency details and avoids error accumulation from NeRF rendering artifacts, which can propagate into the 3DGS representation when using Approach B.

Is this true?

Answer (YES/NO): NO